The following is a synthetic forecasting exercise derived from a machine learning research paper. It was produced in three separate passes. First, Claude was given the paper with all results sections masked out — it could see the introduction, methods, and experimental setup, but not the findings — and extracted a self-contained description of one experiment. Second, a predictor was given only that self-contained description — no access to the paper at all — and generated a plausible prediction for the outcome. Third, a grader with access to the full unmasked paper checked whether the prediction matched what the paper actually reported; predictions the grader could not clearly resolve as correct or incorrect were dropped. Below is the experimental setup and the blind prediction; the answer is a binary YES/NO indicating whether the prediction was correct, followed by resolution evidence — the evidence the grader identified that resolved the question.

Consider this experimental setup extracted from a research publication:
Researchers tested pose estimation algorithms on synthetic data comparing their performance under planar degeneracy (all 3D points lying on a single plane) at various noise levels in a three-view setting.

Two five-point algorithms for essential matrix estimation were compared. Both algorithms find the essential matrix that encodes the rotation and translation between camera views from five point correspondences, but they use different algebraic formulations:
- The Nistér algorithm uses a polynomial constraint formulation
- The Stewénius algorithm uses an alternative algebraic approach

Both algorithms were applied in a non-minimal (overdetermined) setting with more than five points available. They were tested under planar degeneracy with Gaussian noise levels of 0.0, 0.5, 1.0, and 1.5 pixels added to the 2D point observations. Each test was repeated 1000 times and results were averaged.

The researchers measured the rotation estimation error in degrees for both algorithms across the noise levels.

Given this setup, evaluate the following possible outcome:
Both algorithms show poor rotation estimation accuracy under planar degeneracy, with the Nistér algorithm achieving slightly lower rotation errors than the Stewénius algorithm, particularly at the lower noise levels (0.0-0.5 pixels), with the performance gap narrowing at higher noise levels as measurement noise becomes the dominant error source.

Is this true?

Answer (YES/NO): NO